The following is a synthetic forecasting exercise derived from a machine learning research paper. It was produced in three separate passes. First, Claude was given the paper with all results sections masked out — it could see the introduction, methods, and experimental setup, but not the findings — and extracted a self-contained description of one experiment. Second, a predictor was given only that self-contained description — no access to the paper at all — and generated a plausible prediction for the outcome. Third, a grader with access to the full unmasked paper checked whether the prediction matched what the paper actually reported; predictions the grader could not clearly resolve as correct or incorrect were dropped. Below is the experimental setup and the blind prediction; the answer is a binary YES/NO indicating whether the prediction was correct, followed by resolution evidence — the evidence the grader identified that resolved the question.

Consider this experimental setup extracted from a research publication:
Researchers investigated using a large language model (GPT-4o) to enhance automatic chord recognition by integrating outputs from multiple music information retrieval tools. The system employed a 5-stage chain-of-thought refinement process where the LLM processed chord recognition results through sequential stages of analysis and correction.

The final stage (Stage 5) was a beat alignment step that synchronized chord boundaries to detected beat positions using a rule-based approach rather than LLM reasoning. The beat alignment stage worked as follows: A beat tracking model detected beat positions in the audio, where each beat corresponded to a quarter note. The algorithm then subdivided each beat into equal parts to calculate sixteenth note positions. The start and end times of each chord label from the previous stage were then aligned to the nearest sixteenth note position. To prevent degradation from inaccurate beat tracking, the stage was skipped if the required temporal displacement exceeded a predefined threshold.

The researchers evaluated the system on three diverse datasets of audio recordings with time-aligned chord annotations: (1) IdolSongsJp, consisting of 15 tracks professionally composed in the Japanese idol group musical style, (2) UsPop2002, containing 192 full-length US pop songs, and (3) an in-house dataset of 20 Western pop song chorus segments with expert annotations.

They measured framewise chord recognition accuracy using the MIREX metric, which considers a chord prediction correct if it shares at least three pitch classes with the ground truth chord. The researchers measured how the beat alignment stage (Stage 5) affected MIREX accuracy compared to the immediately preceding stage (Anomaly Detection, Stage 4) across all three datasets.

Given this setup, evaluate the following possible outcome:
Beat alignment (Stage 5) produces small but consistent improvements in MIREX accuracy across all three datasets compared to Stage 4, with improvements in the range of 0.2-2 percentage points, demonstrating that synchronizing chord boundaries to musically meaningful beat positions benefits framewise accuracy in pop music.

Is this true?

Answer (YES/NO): NO